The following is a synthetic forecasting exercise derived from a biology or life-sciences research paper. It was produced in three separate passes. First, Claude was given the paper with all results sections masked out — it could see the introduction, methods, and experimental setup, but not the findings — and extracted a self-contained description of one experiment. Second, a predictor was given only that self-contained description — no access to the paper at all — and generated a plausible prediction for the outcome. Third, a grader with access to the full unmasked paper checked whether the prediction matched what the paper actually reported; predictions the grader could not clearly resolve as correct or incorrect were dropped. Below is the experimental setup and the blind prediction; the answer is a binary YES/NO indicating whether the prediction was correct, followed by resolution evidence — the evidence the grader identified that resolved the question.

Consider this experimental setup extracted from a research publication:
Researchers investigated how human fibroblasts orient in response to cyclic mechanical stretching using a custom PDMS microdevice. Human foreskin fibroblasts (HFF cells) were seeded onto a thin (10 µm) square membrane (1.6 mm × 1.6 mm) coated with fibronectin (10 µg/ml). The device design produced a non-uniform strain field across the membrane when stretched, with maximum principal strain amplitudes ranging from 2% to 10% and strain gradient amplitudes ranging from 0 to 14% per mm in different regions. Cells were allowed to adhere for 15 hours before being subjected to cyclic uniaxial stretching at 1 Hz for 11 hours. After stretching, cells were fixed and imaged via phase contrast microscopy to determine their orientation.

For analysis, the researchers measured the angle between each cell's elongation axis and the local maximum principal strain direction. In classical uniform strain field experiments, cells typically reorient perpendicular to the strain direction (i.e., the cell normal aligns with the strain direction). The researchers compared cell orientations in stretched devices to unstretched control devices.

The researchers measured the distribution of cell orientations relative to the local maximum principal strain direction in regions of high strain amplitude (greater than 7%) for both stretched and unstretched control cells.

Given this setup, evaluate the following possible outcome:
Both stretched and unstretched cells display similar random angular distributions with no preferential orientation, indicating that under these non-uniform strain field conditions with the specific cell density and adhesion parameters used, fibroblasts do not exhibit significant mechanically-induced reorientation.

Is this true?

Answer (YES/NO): NO